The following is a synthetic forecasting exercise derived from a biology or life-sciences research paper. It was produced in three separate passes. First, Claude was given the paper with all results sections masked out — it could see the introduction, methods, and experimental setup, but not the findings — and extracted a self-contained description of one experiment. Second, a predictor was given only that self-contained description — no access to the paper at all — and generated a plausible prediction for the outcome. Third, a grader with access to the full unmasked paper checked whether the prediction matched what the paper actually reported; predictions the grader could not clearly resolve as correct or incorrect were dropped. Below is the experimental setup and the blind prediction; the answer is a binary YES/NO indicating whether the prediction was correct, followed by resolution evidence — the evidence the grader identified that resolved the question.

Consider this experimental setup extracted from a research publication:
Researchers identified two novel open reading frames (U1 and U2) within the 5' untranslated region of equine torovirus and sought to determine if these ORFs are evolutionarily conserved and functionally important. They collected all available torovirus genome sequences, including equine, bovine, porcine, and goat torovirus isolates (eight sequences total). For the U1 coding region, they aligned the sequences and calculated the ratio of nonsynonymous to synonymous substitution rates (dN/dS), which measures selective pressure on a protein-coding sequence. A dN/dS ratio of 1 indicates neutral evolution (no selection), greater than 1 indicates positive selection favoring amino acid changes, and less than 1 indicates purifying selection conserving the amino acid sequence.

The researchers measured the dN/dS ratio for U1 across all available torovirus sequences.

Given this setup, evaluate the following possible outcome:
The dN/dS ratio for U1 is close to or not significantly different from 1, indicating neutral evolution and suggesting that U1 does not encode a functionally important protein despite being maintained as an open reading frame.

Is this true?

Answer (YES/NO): NO